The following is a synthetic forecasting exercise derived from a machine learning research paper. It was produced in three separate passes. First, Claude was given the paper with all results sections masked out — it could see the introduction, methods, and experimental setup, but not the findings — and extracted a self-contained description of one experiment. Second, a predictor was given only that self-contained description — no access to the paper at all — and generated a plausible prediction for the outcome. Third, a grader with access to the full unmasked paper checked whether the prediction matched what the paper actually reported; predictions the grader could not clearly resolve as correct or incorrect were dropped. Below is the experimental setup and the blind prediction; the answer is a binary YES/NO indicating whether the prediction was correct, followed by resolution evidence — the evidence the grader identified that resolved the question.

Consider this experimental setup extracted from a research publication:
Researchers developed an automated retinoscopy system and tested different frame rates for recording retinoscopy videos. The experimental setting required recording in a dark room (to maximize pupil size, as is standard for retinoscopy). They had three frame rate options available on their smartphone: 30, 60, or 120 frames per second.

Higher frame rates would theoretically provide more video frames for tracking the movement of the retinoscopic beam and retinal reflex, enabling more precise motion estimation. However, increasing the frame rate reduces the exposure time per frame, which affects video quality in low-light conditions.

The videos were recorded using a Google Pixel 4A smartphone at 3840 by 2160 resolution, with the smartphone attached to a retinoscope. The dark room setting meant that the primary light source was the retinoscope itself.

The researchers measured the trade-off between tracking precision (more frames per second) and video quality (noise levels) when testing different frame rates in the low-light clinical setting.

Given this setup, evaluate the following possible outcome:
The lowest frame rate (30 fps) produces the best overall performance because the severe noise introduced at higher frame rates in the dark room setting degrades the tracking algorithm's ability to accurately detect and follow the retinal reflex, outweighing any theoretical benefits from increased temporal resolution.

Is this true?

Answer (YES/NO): YES